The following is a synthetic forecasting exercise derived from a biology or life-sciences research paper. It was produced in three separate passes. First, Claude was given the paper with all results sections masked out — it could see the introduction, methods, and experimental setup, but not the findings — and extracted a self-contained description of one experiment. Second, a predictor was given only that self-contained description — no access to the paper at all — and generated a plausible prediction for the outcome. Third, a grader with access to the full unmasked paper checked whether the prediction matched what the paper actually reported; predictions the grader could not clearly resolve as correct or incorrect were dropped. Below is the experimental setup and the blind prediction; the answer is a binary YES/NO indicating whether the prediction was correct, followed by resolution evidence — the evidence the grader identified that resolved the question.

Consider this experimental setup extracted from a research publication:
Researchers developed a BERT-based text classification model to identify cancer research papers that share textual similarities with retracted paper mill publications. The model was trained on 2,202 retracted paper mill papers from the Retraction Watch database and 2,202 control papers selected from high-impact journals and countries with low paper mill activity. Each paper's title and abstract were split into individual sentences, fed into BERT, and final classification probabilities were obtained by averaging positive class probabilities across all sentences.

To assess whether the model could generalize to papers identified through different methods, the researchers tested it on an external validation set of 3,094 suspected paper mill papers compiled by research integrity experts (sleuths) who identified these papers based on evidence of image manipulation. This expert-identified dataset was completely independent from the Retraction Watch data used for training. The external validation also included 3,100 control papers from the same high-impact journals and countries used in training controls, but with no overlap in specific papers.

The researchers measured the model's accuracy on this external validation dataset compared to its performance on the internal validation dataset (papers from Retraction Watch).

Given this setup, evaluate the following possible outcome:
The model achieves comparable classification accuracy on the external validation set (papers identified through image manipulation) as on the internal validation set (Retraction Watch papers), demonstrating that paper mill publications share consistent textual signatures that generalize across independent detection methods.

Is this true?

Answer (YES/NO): YES